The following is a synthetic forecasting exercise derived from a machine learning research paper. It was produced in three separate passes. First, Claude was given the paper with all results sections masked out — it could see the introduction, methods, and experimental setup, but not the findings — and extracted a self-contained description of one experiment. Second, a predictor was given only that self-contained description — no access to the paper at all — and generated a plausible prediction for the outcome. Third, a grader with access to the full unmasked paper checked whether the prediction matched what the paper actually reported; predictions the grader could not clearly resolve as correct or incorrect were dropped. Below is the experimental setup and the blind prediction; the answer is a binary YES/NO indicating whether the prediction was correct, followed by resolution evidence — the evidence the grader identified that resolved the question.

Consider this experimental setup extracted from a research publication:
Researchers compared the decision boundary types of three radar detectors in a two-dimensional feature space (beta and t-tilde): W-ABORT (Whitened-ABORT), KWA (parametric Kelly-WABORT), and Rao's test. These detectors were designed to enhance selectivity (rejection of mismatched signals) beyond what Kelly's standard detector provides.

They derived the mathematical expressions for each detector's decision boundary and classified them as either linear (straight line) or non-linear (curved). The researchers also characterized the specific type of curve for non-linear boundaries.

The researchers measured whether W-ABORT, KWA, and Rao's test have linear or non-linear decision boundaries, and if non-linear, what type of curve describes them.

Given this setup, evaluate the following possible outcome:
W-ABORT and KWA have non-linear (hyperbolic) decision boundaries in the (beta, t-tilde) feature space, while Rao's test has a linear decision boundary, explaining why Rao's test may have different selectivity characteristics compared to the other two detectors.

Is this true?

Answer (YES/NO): NO